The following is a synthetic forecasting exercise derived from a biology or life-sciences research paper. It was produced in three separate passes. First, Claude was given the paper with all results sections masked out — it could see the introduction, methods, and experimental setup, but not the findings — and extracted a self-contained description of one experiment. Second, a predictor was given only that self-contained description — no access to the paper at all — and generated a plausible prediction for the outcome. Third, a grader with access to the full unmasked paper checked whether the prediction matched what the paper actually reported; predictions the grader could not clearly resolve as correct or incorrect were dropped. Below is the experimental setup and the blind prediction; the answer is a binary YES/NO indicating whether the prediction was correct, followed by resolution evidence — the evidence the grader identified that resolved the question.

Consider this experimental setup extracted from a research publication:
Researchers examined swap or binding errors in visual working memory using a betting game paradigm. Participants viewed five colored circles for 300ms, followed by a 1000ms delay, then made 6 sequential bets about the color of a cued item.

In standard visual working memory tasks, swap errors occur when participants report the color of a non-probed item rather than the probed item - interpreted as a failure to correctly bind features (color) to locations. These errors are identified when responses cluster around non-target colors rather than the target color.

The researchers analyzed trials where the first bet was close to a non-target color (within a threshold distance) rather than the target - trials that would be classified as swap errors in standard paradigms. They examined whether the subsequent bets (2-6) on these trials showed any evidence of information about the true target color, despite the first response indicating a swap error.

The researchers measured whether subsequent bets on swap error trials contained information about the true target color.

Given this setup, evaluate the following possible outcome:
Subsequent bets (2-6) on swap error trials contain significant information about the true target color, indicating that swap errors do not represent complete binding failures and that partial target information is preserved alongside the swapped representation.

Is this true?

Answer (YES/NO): YES